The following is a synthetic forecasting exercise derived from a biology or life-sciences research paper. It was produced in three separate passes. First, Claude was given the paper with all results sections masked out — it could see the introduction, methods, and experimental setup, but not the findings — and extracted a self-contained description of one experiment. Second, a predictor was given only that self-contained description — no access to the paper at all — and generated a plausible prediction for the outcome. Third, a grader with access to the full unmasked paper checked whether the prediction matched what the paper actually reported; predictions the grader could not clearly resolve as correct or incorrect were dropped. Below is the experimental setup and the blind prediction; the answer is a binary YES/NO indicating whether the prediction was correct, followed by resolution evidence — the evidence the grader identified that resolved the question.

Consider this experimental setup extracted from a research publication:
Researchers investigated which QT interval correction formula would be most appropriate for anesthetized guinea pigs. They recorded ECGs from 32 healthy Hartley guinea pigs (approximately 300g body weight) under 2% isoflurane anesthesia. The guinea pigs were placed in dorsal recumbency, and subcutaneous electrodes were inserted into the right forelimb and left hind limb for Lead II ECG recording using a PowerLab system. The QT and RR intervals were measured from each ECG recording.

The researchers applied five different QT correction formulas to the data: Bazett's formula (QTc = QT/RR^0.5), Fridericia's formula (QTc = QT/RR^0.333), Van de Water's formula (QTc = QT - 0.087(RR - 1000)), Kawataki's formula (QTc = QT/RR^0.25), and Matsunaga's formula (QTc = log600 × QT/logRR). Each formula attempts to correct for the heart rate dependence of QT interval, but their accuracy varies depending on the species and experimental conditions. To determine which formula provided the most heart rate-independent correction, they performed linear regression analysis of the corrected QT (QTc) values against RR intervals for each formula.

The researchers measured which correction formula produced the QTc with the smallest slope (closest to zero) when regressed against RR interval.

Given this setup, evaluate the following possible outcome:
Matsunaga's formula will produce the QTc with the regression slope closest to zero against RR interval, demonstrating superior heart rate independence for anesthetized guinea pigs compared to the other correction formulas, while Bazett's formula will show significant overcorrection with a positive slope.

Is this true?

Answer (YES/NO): NO